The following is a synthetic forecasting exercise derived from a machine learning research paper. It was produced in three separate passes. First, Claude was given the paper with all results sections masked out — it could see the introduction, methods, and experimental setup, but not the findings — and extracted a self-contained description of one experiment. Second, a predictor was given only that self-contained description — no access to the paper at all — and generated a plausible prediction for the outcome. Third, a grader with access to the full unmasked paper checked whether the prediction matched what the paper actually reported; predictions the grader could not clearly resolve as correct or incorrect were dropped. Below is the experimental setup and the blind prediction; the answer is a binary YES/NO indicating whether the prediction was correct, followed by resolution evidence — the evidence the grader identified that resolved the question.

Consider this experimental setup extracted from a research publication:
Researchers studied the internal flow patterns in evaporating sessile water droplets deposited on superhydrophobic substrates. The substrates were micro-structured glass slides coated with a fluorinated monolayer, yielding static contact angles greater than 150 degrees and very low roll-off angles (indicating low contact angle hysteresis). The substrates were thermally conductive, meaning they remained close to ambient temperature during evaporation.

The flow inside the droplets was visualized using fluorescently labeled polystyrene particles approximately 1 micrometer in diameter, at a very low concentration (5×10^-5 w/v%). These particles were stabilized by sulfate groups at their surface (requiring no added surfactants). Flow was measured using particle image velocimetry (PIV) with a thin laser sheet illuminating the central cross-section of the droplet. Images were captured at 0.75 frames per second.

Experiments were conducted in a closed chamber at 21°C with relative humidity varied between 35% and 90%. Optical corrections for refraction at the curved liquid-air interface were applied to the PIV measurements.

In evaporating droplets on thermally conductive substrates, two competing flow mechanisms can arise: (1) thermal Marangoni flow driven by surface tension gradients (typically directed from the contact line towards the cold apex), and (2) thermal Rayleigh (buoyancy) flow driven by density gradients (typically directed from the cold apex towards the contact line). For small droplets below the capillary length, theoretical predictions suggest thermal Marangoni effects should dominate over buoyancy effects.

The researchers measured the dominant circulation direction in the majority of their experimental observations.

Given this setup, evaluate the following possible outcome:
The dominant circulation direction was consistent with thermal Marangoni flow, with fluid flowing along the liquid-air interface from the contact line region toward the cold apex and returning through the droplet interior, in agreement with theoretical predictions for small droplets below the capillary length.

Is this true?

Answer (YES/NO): NO